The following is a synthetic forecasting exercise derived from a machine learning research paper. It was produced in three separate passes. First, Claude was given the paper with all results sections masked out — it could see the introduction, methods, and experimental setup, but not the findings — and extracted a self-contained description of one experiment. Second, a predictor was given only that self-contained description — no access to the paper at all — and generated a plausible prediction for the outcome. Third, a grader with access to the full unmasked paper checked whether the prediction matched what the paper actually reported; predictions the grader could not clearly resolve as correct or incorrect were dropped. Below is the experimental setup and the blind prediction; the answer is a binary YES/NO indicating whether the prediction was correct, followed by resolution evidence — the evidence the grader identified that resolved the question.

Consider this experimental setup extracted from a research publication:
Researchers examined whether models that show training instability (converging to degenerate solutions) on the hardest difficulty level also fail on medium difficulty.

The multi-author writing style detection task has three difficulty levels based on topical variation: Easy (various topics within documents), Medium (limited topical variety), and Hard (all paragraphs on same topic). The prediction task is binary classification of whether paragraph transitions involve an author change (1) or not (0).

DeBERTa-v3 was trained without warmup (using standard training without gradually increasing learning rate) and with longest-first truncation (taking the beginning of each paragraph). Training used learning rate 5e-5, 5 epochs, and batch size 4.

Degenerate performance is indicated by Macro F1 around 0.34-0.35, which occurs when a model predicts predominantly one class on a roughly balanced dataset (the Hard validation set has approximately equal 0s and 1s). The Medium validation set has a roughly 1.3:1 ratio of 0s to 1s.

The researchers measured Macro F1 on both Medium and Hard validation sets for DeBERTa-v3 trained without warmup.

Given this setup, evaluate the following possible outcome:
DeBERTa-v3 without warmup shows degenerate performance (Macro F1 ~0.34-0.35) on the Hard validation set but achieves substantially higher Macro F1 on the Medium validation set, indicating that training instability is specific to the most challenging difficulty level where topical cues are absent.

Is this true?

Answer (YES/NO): YES